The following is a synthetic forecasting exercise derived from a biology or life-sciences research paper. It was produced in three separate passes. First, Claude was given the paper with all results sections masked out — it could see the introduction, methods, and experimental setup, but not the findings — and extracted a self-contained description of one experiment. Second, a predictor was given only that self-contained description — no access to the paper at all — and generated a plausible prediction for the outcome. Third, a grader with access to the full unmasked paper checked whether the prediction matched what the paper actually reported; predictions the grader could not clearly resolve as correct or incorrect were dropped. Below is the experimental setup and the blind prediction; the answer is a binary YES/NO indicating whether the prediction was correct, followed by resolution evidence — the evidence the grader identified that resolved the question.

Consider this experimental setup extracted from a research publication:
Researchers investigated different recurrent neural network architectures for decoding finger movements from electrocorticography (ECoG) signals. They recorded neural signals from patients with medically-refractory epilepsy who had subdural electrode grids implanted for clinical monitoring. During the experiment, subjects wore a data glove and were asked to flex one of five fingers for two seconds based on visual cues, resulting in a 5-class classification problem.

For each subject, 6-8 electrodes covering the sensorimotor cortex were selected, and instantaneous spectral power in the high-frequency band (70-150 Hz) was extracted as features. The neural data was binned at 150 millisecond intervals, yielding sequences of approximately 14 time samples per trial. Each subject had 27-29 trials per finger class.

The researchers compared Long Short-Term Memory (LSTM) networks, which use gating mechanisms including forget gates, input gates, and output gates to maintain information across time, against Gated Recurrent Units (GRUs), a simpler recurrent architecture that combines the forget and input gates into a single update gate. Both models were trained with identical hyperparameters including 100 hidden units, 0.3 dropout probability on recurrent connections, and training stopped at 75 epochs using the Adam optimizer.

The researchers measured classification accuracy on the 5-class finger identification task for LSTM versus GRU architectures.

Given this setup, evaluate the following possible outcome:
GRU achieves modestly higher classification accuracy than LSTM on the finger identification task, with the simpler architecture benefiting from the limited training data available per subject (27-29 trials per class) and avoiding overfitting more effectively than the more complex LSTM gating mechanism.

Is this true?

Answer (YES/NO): NO